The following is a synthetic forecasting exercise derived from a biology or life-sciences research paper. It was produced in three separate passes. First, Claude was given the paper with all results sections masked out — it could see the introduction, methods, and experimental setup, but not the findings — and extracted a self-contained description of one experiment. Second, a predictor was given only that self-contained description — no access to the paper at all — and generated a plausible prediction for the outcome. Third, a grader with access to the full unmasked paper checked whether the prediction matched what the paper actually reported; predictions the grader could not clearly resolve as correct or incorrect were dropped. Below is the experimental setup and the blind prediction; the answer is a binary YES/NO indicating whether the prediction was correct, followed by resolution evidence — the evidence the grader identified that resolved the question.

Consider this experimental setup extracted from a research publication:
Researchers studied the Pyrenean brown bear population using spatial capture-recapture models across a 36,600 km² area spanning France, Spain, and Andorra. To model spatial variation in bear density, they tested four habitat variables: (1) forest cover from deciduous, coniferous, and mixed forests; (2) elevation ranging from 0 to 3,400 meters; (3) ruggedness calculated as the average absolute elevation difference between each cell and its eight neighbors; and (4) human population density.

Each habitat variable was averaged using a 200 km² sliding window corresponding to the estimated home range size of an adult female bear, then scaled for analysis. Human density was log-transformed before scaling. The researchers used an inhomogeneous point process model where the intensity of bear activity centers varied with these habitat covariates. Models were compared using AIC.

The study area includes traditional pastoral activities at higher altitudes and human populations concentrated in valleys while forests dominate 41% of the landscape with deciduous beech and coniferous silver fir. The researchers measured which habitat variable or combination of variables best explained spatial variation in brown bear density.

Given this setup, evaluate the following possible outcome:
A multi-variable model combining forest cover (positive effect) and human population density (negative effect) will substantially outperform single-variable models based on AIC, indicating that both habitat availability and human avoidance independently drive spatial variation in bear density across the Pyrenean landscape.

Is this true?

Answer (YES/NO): NO